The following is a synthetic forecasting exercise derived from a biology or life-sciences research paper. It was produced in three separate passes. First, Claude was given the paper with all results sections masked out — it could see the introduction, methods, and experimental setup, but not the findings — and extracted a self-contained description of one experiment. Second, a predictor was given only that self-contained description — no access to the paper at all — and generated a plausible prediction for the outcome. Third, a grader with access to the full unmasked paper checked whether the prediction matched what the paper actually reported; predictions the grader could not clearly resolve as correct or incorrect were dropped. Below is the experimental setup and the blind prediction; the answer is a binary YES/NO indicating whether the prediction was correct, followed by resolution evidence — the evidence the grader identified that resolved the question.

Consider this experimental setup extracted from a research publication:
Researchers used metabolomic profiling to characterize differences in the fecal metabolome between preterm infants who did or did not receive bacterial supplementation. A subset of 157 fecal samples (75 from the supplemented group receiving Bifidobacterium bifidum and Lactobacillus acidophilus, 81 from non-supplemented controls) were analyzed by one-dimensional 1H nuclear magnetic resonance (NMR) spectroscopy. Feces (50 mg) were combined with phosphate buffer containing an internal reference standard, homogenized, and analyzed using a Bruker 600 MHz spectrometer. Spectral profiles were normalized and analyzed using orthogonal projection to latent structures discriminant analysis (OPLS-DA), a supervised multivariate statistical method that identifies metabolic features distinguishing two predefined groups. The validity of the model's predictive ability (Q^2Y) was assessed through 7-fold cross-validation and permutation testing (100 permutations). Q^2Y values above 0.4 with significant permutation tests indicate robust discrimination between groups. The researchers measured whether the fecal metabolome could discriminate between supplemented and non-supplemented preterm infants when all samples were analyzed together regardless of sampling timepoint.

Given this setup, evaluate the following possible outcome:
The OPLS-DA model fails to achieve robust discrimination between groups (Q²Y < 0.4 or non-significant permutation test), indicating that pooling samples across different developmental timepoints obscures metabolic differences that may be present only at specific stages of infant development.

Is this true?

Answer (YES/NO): NO